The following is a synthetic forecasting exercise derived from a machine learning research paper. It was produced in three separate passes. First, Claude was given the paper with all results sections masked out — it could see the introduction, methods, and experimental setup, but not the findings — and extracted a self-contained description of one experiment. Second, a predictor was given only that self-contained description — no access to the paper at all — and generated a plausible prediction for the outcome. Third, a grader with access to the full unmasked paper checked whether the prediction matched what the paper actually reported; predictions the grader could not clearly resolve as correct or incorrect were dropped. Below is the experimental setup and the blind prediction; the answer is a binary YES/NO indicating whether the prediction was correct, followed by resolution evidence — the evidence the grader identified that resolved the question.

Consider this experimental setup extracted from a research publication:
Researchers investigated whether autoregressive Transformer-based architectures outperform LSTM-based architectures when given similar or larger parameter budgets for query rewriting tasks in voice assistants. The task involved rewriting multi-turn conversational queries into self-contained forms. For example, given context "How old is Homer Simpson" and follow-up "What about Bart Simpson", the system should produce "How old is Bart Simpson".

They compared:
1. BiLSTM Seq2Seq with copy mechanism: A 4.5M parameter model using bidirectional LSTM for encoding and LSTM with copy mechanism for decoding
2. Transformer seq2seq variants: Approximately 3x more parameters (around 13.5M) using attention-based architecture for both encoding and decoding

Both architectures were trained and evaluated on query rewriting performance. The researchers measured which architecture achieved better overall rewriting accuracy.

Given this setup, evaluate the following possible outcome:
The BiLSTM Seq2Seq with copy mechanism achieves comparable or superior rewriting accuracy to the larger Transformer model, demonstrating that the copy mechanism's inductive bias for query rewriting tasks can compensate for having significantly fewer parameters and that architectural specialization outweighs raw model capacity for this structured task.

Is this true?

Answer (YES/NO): YES